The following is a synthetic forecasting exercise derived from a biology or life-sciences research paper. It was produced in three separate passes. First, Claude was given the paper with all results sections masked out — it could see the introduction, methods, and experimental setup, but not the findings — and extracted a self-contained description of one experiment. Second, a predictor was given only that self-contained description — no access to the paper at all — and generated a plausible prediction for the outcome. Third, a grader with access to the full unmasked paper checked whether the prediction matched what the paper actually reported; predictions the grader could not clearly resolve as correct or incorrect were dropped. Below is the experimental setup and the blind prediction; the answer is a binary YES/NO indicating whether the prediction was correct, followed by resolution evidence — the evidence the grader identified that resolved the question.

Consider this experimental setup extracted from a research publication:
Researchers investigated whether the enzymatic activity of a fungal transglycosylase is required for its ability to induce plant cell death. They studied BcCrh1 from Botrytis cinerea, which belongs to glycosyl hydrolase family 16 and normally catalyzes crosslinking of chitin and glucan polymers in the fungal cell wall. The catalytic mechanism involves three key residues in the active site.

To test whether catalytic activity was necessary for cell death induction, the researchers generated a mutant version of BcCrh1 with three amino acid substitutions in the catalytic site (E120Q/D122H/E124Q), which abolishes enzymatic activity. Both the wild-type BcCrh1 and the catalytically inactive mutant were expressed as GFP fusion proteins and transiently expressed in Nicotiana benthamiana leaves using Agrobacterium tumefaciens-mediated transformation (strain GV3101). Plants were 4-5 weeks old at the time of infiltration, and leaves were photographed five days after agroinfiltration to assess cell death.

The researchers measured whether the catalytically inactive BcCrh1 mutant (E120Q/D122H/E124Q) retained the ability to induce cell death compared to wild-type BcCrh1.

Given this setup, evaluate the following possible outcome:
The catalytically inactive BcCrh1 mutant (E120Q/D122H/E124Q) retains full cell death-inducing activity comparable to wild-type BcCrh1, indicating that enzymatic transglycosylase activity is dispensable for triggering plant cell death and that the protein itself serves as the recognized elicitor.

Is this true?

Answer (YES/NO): YES